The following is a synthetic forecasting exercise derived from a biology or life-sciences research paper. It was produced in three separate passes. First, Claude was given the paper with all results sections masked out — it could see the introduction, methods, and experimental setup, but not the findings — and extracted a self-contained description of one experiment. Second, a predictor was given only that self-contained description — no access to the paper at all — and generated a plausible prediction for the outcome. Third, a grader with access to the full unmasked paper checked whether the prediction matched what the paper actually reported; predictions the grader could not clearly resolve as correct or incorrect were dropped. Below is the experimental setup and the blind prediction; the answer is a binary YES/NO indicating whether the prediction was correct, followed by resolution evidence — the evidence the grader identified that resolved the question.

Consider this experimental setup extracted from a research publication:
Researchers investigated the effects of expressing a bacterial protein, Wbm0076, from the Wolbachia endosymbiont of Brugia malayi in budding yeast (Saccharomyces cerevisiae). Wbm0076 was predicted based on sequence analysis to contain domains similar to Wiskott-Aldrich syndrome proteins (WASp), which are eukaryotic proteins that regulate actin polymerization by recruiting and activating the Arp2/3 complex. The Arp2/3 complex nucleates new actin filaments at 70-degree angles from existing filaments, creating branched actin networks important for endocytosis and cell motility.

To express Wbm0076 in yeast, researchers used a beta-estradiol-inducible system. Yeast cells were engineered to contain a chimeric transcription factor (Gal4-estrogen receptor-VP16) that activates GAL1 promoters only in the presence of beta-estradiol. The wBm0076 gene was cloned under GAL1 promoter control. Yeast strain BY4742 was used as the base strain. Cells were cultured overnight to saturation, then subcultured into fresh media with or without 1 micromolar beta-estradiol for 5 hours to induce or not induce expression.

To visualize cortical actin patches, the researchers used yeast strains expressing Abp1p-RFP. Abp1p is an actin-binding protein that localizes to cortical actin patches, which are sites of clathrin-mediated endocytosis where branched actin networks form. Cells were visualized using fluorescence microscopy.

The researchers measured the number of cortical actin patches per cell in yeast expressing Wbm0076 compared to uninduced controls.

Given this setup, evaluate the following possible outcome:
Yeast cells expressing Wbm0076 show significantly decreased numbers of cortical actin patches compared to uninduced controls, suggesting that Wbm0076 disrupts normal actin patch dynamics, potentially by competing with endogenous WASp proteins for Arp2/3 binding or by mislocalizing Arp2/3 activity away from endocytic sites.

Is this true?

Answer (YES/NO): NO